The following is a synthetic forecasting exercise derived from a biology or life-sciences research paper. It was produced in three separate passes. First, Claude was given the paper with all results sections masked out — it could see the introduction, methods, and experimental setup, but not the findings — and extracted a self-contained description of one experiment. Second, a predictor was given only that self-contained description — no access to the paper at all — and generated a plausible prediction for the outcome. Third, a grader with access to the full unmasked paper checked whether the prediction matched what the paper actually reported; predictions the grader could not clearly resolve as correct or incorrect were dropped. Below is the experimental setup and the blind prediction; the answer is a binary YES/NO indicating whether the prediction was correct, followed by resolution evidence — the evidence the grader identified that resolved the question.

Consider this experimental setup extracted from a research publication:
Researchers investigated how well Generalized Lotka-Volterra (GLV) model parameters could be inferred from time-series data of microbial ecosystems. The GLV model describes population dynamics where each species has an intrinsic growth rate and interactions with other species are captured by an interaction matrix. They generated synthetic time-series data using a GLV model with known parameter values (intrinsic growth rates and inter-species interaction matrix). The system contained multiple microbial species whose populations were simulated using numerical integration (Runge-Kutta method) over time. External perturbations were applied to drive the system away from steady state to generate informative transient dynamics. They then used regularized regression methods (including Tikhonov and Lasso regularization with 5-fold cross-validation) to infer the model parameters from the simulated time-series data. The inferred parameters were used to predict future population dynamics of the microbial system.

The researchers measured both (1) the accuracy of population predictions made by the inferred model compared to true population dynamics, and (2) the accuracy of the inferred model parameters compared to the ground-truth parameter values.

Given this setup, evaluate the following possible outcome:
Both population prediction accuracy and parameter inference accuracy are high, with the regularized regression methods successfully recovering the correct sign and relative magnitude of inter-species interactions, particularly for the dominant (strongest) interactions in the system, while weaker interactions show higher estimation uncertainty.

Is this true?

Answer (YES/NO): NO